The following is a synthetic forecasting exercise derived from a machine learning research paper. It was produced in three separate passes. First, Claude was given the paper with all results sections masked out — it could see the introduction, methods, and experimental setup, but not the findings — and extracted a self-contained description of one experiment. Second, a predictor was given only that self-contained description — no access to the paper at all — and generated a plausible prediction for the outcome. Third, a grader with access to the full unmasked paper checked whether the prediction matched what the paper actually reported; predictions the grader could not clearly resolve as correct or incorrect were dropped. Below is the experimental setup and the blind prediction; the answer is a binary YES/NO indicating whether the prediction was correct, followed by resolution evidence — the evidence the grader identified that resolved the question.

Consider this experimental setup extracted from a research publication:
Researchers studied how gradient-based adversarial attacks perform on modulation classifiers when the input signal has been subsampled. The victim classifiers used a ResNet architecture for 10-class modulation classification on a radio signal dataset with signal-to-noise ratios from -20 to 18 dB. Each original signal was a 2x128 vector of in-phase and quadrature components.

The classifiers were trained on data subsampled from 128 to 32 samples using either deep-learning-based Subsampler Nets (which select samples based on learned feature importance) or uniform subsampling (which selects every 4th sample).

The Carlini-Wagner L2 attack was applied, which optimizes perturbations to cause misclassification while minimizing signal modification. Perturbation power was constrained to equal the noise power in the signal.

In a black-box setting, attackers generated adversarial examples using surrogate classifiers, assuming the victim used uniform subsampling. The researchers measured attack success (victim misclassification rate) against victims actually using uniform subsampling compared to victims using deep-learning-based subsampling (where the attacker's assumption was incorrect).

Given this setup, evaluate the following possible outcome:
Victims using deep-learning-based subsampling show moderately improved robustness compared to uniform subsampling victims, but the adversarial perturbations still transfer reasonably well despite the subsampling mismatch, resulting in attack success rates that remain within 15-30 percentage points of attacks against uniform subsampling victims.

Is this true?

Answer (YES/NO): NO